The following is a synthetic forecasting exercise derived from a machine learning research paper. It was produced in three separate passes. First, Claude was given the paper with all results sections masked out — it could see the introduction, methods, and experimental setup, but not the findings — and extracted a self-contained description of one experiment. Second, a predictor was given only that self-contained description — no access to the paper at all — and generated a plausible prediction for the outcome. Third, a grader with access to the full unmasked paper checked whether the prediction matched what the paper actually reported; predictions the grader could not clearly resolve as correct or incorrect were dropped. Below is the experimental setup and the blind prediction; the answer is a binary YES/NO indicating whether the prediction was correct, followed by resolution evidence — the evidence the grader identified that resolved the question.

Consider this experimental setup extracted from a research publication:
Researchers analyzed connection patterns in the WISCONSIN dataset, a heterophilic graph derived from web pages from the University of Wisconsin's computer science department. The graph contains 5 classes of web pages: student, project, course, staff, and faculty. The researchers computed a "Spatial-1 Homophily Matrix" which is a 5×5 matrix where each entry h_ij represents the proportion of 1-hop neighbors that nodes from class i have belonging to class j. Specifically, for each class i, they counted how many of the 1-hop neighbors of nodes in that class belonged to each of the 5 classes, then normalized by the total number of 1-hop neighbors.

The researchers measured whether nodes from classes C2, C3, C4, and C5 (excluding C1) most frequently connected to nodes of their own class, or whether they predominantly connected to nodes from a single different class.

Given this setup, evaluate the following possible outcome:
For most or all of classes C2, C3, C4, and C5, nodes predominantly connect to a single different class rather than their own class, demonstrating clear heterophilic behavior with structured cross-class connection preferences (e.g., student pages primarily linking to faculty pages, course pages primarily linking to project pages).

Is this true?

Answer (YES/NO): YES